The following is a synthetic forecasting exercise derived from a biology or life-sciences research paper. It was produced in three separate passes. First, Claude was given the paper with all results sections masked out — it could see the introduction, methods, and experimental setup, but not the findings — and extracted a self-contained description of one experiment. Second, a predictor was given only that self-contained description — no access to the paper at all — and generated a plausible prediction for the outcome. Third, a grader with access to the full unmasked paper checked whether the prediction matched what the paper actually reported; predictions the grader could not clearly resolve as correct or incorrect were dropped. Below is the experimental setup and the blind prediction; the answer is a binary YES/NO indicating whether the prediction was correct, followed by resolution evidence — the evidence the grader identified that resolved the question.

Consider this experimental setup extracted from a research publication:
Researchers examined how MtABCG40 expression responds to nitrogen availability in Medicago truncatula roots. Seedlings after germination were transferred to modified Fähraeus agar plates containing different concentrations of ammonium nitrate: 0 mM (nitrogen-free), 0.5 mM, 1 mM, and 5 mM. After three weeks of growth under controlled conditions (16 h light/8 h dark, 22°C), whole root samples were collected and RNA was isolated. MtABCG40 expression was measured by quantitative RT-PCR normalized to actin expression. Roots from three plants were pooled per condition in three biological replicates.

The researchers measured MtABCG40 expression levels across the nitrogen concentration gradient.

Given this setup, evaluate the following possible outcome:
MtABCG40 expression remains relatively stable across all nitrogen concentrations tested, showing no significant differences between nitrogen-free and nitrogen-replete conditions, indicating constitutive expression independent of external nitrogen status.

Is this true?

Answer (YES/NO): NO